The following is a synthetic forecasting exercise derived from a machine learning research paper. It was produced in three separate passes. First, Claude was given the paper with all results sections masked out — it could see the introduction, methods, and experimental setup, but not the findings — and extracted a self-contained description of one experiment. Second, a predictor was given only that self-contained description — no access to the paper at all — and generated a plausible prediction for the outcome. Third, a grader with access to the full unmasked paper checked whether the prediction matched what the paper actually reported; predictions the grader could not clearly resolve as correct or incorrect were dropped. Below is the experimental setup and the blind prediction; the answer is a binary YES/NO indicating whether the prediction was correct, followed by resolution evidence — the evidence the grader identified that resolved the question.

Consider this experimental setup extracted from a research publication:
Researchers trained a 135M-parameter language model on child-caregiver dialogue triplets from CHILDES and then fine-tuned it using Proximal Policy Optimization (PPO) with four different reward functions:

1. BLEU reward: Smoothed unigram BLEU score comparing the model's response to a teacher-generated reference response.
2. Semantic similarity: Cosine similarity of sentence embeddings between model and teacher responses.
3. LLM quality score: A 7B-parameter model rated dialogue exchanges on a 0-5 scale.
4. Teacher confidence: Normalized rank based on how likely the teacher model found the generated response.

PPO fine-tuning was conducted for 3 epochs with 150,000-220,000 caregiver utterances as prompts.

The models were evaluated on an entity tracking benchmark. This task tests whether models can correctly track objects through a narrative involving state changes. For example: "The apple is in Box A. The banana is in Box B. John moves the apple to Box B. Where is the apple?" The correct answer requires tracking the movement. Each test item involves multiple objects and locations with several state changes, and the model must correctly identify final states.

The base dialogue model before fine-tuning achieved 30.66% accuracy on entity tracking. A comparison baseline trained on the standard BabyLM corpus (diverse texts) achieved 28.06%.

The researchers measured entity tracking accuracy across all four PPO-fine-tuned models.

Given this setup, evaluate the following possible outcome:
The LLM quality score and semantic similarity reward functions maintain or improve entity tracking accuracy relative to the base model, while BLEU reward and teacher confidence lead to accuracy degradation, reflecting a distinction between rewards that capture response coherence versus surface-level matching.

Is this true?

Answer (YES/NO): NO